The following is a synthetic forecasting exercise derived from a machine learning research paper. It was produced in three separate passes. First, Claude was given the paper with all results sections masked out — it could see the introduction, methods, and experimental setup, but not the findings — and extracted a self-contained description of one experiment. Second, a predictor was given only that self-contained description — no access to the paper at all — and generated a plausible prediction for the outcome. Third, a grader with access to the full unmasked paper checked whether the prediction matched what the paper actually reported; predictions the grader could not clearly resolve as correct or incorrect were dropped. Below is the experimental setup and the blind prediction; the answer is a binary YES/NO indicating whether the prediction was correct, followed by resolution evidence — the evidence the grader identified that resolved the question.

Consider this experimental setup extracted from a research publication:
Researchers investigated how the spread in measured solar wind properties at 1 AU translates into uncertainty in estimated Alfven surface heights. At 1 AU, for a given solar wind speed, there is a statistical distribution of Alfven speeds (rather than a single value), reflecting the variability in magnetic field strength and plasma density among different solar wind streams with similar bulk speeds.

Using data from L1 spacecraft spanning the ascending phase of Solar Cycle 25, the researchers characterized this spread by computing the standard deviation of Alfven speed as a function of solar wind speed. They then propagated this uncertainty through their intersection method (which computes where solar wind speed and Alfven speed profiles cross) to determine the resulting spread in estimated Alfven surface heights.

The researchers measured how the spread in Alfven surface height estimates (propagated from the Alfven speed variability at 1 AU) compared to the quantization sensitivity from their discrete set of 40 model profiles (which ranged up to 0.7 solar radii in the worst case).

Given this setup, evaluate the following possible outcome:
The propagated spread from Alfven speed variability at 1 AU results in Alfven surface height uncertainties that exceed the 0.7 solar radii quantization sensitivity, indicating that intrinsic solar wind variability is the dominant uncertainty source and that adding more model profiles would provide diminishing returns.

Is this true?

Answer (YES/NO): YES